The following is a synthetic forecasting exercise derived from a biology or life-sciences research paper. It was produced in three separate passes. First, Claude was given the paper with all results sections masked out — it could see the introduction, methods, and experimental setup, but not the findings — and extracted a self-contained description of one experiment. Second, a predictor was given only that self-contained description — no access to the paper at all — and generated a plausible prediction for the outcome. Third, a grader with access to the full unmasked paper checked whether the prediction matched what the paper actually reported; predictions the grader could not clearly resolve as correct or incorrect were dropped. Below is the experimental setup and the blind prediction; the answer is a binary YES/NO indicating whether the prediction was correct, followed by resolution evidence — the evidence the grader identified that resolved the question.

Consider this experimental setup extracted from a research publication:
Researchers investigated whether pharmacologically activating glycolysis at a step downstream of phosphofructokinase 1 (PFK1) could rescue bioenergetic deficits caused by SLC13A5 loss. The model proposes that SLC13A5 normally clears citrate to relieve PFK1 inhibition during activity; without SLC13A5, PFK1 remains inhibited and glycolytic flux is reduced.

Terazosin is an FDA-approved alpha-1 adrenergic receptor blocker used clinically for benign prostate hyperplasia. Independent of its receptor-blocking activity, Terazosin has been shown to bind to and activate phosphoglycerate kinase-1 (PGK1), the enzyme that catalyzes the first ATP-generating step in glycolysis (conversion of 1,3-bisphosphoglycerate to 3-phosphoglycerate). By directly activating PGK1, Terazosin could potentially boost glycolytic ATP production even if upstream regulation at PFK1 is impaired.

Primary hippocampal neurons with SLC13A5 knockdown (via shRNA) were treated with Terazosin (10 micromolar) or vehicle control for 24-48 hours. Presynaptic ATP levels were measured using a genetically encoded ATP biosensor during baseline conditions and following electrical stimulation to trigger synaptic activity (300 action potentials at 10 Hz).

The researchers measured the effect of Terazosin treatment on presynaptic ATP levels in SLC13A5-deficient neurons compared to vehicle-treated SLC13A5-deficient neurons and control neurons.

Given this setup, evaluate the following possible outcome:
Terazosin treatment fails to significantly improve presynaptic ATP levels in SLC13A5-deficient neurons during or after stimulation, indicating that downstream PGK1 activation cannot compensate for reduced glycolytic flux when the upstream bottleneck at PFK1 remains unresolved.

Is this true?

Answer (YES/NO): NO